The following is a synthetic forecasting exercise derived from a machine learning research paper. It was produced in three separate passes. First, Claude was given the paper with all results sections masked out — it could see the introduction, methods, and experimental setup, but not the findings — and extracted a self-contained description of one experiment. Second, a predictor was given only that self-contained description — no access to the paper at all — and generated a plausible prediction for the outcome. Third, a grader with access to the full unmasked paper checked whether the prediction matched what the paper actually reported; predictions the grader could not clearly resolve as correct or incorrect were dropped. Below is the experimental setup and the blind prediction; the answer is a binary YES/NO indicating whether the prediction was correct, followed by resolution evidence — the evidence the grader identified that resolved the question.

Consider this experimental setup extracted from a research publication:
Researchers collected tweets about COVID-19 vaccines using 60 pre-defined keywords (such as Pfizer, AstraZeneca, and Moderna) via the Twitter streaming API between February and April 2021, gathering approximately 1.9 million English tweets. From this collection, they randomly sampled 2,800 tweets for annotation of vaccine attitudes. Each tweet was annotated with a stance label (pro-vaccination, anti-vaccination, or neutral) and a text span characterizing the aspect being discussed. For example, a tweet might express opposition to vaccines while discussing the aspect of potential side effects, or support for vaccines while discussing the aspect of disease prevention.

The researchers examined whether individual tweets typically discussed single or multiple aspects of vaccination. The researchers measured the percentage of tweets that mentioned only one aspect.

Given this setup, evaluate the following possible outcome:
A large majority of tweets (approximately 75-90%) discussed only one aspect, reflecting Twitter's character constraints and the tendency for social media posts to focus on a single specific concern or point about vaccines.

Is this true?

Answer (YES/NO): NO